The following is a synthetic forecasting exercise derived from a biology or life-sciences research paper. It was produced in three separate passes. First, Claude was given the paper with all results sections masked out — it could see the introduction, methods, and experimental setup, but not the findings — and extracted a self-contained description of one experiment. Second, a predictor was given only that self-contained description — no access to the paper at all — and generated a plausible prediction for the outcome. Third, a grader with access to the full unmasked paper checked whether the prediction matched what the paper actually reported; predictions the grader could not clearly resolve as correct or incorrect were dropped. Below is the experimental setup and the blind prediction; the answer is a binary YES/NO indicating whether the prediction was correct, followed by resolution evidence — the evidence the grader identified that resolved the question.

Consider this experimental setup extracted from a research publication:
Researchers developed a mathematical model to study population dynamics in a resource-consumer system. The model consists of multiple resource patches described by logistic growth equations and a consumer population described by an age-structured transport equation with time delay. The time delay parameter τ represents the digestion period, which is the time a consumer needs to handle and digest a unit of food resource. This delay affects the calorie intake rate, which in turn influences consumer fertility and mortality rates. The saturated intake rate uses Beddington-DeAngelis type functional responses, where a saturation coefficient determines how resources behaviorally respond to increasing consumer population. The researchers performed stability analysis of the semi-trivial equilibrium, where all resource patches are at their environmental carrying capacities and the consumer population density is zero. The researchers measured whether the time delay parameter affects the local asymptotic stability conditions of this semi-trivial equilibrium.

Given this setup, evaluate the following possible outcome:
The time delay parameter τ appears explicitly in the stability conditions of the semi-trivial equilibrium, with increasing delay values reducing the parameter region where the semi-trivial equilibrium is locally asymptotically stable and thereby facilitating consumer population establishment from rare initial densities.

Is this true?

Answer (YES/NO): NO